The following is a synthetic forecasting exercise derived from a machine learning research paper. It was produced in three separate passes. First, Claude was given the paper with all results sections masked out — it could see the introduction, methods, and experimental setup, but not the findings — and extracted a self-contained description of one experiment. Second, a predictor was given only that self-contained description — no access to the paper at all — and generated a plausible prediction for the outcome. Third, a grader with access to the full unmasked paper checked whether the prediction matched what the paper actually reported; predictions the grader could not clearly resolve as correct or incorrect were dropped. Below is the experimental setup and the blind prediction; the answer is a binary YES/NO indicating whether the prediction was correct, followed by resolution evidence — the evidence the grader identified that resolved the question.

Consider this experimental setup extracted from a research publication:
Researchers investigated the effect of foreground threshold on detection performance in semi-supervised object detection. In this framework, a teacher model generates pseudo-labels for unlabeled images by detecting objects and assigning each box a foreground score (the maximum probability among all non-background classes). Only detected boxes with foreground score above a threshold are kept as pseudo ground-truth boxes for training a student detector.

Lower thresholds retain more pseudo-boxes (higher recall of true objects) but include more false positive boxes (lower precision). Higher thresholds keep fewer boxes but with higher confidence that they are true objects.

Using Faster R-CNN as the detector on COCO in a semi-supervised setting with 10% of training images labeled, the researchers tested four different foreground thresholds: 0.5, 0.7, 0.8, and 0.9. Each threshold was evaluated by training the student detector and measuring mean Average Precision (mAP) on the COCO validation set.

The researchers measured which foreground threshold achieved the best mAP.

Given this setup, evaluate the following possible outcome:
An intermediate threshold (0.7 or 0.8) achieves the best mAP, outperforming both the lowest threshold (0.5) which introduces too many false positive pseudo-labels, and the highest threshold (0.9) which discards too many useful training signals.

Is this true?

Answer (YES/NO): NO